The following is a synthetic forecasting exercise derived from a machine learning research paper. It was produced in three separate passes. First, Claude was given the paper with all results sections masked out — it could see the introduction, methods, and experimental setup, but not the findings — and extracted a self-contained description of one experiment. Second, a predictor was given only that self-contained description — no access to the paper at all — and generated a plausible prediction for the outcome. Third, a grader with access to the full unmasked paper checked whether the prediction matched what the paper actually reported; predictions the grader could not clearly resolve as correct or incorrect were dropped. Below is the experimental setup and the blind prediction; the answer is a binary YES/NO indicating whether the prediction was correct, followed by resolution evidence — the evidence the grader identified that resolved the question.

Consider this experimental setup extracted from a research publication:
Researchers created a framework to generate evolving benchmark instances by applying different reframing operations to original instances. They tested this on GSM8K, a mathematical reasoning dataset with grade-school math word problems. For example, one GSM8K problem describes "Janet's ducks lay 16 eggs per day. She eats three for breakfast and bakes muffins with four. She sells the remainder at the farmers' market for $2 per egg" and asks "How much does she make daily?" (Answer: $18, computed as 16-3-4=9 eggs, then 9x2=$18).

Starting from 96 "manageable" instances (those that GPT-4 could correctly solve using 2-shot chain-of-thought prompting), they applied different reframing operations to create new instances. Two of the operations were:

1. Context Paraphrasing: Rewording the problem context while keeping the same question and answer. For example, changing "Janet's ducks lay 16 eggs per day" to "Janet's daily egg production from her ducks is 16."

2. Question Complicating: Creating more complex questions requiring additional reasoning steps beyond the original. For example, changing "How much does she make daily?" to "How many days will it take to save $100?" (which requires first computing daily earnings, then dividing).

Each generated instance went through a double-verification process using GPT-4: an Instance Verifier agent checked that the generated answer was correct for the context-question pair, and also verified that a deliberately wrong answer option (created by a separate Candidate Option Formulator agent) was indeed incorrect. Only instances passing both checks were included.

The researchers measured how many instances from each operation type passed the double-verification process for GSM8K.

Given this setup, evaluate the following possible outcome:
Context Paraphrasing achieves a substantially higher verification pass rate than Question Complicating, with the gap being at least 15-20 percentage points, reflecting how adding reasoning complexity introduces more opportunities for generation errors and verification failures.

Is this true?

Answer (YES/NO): YES